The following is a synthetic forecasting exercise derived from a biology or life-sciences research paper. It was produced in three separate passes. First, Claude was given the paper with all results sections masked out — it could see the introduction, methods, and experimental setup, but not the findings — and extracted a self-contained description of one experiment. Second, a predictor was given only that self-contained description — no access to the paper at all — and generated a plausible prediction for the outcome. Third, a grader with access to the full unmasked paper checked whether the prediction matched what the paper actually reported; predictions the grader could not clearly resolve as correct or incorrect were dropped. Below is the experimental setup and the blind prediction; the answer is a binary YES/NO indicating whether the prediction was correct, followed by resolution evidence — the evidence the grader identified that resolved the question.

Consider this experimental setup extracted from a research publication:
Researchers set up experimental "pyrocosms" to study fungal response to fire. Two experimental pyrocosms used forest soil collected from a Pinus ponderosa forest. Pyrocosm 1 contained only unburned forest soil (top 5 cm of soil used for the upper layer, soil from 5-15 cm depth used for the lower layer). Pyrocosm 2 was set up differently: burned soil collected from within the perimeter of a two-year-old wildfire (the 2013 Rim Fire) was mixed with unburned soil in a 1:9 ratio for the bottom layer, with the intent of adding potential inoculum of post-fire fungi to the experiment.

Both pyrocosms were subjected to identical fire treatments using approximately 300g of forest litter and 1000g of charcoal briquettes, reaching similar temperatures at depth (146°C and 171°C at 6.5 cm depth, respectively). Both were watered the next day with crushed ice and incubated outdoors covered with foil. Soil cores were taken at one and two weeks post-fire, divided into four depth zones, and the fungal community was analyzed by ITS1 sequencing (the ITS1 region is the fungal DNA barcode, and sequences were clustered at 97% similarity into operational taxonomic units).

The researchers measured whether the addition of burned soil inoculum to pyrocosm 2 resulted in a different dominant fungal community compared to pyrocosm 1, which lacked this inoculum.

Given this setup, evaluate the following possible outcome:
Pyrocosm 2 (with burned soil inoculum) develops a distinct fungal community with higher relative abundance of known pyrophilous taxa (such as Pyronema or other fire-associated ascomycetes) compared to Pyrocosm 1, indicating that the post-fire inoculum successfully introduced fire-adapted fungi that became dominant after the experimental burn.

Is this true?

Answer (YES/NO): NO